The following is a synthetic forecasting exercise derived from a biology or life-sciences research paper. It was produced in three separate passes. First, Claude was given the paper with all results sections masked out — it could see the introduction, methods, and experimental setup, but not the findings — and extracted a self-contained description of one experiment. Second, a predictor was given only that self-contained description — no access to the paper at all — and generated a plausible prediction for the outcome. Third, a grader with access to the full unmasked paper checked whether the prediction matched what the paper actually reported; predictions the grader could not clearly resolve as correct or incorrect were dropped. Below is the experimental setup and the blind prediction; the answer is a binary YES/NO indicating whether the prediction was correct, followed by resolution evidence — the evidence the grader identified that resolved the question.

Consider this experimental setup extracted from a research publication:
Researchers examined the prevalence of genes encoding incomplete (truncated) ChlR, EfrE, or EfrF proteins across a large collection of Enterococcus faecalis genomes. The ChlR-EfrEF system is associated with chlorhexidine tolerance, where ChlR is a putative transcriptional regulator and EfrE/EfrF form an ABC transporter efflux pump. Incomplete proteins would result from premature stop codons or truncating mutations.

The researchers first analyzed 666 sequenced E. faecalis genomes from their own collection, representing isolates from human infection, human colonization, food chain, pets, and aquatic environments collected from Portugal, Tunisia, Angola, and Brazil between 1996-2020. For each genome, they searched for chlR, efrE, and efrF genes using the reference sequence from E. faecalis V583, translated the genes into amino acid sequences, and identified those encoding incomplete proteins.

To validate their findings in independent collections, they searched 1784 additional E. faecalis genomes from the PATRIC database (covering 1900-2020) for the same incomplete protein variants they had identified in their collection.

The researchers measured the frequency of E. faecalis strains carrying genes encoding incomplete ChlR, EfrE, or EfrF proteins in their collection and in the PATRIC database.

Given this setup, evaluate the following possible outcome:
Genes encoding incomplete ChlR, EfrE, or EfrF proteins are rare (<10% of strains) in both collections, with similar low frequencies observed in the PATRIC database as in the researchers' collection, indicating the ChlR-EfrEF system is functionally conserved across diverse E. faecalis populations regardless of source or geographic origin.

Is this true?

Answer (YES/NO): NO